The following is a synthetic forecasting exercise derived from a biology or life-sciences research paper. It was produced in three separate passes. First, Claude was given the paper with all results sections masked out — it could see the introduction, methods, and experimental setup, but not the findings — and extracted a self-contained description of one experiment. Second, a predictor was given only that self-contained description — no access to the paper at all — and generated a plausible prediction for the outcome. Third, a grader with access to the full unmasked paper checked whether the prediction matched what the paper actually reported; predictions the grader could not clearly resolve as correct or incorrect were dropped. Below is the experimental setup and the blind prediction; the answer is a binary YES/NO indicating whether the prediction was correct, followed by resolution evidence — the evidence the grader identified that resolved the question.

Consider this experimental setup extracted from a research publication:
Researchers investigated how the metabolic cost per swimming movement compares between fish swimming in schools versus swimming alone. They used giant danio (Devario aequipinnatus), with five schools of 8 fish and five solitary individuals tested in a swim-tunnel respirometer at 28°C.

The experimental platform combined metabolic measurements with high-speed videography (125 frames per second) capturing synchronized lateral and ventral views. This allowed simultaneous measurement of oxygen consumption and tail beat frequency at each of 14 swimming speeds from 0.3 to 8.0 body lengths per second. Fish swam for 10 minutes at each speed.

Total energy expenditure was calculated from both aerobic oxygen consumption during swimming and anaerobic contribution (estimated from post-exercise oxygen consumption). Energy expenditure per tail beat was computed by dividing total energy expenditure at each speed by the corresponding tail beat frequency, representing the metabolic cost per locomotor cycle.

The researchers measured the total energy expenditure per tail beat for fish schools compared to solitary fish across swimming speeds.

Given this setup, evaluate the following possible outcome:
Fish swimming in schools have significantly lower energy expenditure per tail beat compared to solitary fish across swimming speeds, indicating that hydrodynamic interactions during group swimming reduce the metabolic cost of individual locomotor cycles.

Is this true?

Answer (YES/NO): NO